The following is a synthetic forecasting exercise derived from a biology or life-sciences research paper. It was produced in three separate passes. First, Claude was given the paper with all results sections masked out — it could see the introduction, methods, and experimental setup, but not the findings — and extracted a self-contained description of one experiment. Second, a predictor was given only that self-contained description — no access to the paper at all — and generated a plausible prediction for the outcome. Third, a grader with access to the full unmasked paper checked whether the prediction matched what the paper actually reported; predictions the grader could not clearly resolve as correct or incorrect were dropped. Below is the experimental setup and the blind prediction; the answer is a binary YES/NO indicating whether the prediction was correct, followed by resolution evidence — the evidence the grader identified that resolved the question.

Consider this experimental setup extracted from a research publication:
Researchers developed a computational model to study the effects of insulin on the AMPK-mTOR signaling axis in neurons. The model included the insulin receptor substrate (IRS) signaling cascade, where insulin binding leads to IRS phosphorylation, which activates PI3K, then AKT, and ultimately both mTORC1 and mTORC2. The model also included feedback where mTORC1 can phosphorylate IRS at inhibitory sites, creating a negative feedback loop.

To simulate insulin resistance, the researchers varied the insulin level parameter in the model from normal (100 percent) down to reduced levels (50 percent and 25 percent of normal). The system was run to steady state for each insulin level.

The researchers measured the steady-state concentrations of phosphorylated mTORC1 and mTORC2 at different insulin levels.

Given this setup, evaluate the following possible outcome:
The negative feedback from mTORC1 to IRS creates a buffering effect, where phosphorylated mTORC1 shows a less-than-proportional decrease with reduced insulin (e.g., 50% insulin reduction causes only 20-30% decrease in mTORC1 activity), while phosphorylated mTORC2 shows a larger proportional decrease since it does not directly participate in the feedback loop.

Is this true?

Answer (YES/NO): NO